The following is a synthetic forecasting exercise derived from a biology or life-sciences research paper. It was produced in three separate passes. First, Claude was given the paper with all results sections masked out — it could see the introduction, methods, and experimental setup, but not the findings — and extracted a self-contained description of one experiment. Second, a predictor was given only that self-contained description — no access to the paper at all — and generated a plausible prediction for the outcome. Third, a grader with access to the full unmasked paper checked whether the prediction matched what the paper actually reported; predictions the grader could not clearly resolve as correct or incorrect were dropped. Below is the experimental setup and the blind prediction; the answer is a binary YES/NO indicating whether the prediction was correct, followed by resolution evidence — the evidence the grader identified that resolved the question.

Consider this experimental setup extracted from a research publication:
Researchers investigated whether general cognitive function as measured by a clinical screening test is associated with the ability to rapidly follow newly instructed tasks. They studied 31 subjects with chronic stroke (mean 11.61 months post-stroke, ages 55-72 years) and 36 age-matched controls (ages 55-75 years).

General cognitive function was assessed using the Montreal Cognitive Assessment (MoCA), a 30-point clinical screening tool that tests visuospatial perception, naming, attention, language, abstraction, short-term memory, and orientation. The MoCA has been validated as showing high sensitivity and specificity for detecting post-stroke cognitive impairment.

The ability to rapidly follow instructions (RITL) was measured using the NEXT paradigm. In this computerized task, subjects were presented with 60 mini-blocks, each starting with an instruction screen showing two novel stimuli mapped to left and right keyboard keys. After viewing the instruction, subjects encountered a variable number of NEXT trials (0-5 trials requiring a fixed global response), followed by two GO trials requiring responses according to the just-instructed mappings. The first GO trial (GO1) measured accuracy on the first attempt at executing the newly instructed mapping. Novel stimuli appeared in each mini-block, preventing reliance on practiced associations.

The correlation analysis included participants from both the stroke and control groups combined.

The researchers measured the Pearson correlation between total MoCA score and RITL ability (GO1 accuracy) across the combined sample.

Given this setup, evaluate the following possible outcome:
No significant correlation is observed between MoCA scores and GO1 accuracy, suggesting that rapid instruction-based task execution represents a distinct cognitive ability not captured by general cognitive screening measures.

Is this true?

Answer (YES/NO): NO